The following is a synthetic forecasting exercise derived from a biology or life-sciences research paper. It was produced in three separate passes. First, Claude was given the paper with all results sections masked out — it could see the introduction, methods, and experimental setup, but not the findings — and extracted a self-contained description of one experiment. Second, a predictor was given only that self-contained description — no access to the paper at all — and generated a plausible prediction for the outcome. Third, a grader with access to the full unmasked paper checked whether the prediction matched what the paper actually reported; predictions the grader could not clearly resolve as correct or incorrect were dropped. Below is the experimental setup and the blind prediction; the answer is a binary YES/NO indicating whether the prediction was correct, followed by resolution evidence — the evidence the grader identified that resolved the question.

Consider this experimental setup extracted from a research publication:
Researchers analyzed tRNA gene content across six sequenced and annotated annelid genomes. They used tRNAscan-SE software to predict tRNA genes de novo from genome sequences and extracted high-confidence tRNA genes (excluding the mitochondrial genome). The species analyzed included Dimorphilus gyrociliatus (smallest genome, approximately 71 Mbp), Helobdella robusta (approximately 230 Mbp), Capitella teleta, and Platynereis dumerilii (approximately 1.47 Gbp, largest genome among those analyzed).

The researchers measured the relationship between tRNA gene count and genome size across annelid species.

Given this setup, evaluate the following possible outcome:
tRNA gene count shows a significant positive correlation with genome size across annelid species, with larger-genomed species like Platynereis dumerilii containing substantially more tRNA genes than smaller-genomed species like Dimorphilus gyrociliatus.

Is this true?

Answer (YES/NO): NO